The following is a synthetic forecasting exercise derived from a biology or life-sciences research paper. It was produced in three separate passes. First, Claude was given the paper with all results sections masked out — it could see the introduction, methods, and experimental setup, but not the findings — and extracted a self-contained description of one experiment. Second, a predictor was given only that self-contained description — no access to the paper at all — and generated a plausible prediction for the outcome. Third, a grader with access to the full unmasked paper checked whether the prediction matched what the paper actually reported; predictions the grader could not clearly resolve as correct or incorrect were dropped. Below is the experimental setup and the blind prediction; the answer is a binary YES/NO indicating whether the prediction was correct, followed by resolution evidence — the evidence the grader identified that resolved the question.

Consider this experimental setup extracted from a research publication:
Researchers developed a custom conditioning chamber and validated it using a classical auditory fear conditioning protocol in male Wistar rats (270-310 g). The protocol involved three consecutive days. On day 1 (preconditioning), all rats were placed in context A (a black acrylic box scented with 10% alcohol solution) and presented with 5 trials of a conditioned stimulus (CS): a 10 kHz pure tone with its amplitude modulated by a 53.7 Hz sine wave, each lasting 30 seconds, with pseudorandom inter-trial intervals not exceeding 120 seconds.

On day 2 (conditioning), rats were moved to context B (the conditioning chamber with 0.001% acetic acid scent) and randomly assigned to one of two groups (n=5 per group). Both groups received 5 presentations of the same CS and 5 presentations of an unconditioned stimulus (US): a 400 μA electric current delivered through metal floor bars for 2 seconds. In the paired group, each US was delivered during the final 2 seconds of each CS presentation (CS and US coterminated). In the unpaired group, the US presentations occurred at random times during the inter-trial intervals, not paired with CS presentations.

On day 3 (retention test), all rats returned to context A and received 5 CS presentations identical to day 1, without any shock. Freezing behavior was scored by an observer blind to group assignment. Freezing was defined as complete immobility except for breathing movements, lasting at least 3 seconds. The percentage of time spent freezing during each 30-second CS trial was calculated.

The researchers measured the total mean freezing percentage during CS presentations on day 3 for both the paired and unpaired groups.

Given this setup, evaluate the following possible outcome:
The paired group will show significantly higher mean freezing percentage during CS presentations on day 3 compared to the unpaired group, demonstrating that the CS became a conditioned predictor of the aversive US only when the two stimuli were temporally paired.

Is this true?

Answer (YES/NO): YES